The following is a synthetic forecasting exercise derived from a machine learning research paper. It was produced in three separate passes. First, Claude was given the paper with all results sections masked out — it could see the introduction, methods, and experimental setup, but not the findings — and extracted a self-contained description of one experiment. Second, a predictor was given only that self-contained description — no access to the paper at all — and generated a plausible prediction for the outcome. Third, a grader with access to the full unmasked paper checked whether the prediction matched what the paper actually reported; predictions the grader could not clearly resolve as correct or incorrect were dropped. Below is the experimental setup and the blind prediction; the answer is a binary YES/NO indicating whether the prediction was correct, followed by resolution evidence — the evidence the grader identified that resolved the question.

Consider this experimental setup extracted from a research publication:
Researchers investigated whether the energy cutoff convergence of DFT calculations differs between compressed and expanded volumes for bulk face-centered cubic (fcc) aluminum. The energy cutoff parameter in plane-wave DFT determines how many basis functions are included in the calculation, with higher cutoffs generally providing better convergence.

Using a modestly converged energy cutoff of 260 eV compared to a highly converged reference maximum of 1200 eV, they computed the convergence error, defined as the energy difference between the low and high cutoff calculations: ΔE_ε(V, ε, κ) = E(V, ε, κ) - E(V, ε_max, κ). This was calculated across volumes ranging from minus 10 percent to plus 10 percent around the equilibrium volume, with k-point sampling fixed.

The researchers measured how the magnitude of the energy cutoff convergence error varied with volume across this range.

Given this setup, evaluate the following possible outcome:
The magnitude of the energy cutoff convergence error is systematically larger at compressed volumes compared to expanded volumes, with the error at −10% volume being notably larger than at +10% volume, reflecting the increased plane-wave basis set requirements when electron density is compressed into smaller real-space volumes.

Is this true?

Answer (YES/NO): YES